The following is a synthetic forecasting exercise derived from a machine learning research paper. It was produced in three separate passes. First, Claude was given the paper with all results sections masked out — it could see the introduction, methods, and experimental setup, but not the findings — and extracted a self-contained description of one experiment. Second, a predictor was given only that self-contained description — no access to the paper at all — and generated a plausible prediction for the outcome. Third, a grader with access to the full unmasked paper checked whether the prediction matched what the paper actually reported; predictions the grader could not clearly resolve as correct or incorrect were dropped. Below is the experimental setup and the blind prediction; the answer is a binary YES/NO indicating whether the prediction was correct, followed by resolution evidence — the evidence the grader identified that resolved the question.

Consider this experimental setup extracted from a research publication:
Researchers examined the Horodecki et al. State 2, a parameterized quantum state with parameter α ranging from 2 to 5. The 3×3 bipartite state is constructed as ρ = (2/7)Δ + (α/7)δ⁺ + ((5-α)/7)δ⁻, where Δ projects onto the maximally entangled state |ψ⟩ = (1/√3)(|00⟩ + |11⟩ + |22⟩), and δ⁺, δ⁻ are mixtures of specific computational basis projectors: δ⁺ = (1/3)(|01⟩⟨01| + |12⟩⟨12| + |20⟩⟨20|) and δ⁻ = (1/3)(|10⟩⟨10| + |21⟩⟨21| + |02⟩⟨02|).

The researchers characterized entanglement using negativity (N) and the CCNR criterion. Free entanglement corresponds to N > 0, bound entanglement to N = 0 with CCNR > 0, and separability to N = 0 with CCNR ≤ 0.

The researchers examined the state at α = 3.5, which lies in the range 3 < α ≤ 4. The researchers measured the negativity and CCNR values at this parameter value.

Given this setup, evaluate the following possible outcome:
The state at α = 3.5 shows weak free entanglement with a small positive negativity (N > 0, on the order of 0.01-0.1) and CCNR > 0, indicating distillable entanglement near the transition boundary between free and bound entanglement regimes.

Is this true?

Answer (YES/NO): NO